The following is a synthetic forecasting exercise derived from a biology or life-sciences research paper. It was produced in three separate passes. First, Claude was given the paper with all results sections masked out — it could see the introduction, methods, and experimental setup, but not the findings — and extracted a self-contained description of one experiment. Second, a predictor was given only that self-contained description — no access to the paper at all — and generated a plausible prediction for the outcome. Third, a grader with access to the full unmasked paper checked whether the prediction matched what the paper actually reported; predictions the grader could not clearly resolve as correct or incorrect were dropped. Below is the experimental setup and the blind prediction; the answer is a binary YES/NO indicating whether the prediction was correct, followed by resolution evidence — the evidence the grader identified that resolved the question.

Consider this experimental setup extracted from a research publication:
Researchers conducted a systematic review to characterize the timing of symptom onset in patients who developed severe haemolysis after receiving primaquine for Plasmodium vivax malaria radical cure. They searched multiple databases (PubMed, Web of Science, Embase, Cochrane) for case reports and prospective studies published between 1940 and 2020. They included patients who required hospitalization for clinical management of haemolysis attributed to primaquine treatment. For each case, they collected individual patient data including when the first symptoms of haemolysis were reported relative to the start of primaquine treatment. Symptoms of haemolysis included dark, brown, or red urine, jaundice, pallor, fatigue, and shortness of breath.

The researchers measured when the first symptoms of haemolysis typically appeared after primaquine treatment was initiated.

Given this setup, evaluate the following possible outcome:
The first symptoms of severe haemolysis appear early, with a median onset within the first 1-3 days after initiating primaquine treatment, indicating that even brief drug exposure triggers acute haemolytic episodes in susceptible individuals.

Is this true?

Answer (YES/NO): YES